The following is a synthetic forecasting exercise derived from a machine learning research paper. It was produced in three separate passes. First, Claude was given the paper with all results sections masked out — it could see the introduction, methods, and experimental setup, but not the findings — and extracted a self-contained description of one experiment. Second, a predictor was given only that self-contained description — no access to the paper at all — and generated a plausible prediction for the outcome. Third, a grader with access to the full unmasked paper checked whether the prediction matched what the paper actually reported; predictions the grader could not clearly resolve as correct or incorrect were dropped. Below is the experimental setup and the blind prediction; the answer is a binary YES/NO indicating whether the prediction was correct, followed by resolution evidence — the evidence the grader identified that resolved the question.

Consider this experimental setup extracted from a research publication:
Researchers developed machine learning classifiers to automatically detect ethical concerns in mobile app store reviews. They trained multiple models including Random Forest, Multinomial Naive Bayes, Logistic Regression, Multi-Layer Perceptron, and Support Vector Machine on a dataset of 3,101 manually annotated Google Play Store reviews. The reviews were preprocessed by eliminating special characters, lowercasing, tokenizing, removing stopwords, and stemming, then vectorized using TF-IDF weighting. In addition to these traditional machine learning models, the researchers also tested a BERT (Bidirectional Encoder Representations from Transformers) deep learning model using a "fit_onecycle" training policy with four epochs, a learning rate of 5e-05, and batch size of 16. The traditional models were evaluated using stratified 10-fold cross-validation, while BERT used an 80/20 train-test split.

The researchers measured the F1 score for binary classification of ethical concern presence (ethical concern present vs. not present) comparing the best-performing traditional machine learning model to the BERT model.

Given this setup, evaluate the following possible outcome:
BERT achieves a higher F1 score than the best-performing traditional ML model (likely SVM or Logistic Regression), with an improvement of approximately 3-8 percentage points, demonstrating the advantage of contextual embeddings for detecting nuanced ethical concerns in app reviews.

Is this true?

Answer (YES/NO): NO